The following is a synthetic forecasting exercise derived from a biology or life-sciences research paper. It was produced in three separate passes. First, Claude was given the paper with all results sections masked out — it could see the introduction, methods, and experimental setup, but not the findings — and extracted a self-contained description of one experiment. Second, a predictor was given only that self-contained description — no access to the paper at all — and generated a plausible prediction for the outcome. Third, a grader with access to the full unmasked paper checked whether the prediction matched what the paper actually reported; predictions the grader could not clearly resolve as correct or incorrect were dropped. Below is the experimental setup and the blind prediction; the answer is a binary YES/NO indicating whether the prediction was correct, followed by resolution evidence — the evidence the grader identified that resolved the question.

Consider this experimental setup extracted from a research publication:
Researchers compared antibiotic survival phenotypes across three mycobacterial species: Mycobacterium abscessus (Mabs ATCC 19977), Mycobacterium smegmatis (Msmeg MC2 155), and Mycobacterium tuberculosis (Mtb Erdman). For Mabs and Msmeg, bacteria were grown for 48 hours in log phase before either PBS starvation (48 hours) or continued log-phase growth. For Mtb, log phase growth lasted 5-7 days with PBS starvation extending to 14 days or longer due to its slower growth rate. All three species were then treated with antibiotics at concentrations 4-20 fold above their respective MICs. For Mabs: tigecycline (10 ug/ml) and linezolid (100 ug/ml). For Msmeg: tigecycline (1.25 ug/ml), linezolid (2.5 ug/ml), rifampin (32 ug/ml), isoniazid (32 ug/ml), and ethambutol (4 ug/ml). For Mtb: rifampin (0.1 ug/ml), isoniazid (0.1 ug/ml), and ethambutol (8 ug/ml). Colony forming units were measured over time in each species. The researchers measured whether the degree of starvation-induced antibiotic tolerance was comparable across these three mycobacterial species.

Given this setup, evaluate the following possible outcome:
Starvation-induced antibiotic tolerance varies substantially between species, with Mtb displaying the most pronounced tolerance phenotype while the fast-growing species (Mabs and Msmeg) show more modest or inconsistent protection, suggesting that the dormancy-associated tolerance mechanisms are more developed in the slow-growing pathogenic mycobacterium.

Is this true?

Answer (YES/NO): NO